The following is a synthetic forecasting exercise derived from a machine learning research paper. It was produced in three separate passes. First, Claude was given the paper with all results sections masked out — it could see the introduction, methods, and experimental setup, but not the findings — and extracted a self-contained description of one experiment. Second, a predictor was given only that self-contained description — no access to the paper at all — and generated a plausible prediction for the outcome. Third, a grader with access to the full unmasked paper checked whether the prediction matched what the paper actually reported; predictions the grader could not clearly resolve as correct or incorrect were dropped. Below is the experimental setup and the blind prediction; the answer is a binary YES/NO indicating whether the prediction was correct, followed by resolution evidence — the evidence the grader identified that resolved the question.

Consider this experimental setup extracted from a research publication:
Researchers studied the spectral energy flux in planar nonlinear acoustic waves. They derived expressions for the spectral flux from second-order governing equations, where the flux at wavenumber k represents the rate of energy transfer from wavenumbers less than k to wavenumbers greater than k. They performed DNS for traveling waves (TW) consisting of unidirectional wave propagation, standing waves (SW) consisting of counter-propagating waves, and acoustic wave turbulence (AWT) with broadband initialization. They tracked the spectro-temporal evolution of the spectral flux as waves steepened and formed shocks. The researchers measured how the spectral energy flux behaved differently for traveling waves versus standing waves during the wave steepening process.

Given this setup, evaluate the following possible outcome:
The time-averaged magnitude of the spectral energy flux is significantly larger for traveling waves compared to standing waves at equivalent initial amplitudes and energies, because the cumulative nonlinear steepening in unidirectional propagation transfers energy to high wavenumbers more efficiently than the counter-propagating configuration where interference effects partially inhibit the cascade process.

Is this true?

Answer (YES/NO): NO